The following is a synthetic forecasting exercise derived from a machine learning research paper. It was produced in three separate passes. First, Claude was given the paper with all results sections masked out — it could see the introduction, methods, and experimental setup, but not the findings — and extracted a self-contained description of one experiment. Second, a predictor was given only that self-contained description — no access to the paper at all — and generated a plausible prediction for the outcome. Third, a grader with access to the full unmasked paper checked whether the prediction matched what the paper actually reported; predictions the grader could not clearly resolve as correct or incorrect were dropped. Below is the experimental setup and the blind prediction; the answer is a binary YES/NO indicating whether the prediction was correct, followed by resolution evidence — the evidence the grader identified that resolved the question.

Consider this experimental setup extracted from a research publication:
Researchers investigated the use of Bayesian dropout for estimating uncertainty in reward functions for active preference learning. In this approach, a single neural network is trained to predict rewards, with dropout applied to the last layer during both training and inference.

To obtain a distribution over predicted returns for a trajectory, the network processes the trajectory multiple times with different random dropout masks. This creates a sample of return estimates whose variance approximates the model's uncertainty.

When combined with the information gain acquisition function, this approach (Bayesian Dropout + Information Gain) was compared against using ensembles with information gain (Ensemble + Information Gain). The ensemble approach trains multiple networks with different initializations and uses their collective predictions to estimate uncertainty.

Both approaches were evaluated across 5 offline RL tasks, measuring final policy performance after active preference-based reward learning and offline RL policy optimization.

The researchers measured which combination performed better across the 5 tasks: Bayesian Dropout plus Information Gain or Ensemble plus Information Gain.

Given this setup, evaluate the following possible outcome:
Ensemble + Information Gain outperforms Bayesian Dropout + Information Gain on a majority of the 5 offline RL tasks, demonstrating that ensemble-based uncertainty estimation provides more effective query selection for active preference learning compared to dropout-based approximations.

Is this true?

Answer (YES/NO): YES